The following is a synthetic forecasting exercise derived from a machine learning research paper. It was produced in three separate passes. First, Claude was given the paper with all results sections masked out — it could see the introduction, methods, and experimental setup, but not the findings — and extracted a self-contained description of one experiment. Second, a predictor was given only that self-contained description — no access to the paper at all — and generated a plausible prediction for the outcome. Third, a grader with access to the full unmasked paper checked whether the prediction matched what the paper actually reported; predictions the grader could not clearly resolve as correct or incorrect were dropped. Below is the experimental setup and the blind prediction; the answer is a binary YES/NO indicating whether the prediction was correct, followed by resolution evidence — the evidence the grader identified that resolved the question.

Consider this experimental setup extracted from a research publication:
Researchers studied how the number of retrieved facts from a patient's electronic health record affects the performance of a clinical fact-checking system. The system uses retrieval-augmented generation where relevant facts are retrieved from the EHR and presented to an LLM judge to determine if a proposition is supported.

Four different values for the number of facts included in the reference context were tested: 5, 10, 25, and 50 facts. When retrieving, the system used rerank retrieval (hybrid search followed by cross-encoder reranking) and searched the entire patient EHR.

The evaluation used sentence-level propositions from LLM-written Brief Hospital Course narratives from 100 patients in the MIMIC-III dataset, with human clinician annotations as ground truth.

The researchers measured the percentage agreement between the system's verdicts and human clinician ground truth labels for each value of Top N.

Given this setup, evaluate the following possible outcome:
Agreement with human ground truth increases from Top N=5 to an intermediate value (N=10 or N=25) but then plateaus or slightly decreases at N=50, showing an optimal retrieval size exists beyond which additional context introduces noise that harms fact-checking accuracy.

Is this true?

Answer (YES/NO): NO